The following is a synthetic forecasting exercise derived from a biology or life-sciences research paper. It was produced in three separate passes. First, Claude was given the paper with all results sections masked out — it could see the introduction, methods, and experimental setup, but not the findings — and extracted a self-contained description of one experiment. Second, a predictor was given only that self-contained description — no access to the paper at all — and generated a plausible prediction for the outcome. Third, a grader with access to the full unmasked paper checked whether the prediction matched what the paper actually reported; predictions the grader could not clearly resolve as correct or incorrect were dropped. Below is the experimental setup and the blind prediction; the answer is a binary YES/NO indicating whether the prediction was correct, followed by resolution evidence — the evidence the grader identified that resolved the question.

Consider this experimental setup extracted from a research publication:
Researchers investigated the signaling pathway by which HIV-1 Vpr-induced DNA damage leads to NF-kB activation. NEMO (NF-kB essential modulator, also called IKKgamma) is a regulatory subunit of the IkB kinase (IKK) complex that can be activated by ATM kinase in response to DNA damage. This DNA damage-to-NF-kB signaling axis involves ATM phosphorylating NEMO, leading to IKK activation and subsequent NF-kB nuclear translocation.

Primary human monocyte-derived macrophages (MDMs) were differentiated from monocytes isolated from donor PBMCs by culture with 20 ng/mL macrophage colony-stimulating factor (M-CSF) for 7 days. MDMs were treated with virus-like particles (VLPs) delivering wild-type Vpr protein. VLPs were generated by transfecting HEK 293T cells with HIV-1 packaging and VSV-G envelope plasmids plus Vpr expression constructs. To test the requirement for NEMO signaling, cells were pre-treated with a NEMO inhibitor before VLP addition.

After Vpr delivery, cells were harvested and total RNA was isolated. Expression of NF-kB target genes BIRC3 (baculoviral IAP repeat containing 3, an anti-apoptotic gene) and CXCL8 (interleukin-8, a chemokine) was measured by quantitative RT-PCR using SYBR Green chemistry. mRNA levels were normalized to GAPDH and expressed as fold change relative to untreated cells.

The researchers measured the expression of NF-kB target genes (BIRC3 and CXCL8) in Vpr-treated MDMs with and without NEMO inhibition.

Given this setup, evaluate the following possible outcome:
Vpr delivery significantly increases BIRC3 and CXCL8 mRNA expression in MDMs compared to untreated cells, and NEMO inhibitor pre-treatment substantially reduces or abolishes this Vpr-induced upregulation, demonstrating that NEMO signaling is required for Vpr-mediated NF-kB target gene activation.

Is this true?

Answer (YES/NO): YES